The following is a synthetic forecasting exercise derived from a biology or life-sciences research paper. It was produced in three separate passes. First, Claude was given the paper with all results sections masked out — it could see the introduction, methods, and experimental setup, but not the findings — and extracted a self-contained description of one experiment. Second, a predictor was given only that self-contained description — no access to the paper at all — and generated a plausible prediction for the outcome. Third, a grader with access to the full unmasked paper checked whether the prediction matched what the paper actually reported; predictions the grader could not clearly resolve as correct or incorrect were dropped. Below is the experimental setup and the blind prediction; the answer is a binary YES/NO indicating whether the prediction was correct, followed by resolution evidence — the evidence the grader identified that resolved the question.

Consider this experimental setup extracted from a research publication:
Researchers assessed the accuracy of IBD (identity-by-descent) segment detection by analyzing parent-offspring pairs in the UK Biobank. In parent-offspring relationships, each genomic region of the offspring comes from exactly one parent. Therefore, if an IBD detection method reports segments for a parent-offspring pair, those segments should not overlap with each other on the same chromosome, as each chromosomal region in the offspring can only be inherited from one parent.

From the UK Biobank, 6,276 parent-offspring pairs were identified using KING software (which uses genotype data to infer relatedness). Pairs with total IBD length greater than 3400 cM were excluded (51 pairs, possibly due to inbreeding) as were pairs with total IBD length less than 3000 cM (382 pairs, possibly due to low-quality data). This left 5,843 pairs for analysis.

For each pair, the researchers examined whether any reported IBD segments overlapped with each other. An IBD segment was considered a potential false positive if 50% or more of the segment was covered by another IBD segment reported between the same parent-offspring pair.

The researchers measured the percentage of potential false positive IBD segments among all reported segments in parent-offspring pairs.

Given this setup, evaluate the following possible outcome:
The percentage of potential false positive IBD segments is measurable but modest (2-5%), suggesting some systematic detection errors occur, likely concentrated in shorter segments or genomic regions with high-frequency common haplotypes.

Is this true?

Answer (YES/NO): NO